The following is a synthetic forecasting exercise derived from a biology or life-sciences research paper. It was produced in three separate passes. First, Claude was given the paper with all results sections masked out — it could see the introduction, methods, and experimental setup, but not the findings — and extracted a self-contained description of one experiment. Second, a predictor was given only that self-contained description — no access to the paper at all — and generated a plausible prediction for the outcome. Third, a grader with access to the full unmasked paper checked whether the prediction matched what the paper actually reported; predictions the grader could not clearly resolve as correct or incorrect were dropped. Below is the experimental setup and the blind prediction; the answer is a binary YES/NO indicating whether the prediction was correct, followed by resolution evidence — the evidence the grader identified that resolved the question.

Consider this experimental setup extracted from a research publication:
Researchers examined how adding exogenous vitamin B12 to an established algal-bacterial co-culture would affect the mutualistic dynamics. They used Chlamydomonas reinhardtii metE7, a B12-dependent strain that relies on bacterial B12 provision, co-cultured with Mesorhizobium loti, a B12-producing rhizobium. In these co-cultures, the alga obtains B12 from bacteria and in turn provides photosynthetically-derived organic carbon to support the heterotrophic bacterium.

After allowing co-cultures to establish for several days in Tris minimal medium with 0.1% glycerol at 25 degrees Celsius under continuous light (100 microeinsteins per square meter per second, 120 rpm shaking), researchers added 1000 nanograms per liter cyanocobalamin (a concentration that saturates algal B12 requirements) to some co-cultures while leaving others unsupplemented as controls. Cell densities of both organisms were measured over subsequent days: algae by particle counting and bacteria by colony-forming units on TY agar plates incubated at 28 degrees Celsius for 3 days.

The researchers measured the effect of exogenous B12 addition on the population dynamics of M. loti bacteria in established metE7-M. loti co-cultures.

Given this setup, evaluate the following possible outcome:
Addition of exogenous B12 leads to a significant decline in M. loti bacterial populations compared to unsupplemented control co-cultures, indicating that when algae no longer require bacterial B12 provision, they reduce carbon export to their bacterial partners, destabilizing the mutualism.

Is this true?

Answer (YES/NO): NO